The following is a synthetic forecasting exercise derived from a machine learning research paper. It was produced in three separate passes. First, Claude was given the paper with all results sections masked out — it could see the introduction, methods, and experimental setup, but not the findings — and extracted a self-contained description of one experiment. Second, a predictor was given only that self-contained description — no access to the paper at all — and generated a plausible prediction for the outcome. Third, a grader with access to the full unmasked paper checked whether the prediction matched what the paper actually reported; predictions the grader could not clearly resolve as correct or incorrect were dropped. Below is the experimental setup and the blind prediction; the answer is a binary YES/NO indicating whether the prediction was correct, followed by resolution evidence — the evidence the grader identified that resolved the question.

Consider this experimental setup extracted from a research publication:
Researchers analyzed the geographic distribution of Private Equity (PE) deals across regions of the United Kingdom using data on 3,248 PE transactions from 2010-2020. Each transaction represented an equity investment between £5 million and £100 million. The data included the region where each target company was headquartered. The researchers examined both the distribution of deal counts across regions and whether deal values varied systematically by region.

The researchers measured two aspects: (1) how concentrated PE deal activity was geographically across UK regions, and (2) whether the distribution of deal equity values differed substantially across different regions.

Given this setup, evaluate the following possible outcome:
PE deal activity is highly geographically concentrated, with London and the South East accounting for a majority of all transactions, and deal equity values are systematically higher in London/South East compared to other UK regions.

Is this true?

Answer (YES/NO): NO